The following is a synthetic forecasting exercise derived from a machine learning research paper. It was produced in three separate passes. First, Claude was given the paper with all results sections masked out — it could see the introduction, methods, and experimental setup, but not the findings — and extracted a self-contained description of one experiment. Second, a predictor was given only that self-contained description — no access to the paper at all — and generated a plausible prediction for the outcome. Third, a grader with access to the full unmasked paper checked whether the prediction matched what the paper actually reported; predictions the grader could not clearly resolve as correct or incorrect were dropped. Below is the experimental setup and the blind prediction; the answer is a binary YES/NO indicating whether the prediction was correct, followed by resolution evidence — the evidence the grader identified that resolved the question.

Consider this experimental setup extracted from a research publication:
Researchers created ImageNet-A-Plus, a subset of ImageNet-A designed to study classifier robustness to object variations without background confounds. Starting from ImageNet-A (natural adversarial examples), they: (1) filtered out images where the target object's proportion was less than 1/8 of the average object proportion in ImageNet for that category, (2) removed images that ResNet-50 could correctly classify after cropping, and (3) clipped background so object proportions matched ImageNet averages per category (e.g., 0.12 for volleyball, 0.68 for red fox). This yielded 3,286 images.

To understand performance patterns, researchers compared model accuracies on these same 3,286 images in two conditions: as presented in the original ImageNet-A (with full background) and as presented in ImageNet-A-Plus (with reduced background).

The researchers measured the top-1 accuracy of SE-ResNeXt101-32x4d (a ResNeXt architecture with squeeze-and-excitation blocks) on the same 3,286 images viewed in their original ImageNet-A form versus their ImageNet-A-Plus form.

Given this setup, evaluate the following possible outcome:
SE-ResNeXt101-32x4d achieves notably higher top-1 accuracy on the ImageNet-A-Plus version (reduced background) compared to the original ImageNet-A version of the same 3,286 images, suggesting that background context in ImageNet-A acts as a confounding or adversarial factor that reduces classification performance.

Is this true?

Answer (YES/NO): YES